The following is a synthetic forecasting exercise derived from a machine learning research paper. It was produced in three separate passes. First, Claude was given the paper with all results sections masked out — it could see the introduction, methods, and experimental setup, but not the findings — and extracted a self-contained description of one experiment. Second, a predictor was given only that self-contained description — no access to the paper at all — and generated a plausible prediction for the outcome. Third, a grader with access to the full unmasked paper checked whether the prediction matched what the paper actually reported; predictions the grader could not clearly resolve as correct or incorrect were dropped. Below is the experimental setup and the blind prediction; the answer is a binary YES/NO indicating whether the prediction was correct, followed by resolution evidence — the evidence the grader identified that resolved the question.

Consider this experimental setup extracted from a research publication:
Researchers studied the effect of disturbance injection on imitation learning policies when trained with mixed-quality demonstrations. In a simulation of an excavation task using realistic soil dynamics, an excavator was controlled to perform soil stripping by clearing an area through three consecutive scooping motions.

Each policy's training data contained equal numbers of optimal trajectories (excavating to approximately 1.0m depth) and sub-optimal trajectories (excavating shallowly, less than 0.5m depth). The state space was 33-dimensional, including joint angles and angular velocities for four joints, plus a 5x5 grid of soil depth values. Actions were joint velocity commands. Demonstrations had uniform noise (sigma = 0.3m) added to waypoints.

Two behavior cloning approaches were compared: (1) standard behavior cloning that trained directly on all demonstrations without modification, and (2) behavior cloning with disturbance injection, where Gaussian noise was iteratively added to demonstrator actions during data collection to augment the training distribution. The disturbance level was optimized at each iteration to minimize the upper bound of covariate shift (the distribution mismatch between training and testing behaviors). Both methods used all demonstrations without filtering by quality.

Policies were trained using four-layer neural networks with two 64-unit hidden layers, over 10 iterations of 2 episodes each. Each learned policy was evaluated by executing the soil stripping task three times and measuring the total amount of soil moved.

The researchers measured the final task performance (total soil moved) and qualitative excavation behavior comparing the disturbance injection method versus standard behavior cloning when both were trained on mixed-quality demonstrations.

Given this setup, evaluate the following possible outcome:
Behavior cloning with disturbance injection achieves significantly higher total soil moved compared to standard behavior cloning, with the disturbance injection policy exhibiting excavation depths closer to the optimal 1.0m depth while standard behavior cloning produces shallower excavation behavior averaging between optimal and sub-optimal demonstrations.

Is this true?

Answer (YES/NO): NO